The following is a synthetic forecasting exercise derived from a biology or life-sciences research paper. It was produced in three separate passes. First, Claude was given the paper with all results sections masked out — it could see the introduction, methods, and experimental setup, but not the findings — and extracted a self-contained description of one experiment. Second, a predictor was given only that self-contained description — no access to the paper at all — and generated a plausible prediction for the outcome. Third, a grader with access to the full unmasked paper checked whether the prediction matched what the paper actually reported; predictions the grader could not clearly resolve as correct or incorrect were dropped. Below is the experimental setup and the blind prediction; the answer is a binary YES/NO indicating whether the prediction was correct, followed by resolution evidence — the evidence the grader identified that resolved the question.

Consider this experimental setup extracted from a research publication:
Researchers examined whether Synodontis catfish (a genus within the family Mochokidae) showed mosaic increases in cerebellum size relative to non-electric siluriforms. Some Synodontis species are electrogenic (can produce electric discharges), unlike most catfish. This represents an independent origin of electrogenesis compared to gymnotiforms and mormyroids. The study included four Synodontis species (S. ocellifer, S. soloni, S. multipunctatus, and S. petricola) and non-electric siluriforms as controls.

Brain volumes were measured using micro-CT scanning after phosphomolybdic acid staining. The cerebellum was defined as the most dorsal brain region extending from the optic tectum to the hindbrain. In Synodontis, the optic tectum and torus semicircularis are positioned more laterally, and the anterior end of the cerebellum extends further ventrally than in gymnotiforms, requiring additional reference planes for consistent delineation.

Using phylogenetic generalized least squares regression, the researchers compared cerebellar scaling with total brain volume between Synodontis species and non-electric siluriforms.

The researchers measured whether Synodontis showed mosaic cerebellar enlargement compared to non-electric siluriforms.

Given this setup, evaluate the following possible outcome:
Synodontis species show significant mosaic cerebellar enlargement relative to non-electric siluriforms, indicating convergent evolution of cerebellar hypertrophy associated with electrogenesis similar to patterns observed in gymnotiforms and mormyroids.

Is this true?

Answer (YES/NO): YES